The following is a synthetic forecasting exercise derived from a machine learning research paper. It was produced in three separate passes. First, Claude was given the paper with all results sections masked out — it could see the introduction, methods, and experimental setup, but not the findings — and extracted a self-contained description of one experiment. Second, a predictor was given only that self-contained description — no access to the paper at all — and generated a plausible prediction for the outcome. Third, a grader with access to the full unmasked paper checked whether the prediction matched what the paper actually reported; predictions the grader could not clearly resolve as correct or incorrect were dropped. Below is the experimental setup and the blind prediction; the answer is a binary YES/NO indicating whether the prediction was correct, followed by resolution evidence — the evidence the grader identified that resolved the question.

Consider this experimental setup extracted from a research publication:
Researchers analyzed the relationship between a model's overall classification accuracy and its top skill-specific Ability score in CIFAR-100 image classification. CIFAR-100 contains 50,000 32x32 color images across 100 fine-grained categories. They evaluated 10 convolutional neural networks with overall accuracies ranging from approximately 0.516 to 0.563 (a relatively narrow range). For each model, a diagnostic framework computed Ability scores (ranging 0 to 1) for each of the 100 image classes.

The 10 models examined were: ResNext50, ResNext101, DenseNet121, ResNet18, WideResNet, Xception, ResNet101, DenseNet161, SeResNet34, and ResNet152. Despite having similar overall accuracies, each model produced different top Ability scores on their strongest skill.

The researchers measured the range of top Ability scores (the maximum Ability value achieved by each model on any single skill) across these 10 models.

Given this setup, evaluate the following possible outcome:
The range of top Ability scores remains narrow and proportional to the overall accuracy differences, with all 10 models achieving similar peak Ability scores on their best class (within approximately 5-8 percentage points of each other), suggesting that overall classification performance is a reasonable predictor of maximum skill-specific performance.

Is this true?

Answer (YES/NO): NO